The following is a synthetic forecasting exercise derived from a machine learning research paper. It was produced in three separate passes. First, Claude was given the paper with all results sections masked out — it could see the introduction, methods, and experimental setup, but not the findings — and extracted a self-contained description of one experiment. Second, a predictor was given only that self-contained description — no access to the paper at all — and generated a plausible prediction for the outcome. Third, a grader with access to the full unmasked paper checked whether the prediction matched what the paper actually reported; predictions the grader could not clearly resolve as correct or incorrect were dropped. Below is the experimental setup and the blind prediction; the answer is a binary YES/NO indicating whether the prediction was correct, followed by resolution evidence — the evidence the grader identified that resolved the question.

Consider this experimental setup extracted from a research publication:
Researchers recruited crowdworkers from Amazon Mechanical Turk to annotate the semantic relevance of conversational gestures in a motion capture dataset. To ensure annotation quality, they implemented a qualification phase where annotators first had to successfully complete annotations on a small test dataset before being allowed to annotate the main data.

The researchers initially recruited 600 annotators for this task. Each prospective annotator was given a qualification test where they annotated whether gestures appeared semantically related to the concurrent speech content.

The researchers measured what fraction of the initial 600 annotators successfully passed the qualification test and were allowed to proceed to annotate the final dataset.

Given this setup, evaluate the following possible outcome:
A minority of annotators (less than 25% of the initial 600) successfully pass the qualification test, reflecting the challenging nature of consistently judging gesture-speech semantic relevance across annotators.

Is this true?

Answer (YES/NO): YES